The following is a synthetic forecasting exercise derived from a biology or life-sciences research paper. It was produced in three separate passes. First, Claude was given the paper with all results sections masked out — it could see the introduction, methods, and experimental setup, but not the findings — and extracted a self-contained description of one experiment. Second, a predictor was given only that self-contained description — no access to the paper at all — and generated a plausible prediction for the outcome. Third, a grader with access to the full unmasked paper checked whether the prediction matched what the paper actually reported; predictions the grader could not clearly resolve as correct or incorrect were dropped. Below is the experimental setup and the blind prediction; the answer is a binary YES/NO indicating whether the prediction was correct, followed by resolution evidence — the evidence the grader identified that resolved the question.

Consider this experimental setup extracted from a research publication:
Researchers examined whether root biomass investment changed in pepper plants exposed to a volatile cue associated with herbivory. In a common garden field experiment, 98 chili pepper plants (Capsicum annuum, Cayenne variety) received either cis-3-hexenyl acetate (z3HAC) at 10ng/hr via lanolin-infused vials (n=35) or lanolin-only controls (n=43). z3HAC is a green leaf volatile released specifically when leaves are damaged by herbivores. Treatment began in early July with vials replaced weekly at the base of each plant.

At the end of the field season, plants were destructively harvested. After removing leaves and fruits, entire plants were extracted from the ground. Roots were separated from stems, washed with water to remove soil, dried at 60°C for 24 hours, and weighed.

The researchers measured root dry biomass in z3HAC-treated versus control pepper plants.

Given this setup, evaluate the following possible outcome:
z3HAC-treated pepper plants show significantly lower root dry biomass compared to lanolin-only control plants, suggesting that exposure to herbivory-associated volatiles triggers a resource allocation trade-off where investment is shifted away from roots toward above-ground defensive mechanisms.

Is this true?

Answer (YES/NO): NO